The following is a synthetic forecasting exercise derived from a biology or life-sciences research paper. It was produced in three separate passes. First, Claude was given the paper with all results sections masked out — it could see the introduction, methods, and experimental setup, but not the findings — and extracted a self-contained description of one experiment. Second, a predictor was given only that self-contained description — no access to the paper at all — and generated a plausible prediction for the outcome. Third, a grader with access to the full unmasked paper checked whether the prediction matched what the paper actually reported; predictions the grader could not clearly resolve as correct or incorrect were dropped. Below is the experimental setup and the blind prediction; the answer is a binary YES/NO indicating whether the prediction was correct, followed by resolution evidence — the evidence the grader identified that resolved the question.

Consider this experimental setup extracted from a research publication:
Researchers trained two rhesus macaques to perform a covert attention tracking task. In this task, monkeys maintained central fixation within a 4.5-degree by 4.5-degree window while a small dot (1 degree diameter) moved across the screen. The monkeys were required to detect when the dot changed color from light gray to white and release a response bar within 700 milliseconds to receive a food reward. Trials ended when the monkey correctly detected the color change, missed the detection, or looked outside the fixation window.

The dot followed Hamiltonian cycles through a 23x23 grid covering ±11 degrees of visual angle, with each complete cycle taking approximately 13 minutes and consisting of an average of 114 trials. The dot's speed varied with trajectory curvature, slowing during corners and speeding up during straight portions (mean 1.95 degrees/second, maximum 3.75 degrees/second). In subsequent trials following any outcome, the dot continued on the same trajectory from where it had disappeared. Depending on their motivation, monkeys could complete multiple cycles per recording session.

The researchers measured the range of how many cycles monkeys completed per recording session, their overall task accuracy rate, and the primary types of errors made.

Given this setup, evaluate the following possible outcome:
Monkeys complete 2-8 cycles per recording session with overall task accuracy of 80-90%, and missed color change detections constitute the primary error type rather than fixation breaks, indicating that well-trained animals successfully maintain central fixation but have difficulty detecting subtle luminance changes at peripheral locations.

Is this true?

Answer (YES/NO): NO